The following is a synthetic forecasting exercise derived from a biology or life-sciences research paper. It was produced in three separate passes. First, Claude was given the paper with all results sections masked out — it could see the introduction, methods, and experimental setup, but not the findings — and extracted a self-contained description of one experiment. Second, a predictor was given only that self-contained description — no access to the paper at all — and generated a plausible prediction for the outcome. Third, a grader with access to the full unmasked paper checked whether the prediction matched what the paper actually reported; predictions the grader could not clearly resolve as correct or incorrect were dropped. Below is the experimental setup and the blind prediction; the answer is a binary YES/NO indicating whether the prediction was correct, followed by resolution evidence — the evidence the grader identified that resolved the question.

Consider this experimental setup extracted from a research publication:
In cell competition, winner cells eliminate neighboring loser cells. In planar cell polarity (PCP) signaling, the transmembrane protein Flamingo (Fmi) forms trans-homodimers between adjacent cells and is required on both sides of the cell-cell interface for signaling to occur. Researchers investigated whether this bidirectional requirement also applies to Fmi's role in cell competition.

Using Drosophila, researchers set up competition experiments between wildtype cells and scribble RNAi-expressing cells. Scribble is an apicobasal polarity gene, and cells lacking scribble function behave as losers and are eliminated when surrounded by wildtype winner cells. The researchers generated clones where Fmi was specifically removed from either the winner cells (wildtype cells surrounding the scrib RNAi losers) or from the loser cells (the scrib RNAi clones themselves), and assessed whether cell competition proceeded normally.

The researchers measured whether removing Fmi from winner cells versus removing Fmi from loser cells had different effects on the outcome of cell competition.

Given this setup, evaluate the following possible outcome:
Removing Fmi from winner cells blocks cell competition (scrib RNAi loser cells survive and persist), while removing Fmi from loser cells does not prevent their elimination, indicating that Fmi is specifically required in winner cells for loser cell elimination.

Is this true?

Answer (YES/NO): YES